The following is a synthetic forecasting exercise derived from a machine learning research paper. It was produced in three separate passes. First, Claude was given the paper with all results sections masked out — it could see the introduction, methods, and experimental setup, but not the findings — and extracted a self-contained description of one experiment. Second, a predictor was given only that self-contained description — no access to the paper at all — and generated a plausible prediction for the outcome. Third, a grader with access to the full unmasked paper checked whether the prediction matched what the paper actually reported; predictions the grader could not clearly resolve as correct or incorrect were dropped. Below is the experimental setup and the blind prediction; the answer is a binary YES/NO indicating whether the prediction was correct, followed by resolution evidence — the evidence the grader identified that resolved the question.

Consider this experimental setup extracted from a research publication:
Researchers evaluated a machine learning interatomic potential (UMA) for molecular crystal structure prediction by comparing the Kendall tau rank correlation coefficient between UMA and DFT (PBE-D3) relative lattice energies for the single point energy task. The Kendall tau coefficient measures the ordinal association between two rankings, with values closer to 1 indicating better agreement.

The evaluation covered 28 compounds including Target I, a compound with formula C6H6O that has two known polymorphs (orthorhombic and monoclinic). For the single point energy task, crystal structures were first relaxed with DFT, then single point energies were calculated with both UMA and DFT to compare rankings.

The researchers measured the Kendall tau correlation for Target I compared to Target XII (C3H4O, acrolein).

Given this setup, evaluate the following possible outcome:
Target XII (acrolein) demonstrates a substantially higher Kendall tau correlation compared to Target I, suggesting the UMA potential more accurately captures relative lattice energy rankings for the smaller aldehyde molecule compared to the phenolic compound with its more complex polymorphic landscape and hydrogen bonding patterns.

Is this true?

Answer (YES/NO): NO